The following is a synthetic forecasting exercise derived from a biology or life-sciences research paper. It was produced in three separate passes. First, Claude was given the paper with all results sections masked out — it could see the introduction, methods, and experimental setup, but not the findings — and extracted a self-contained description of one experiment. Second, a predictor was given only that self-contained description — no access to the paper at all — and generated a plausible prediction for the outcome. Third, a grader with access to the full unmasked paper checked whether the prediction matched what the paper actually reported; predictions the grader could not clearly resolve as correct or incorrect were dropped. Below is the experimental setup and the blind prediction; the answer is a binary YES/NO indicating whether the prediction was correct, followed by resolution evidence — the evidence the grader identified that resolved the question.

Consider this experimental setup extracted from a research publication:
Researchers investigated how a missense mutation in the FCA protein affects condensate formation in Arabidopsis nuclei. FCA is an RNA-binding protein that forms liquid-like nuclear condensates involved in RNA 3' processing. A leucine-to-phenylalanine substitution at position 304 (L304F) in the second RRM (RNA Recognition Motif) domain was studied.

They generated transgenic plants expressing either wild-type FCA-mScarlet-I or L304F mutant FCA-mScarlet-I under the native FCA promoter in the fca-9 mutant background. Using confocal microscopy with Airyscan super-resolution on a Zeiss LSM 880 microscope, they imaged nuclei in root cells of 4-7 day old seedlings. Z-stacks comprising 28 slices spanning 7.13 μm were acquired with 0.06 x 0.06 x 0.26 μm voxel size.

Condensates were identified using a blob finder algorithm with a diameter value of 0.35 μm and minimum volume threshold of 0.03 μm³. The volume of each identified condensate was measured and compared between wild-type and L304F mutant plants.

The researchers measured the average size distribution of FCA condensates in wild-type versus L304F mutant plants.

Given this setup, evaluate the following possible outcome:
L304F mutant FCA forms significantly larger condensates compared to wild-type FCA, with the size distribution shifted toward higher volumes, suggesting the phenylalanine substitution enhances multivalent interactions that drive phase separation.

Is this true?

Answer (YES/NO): NO